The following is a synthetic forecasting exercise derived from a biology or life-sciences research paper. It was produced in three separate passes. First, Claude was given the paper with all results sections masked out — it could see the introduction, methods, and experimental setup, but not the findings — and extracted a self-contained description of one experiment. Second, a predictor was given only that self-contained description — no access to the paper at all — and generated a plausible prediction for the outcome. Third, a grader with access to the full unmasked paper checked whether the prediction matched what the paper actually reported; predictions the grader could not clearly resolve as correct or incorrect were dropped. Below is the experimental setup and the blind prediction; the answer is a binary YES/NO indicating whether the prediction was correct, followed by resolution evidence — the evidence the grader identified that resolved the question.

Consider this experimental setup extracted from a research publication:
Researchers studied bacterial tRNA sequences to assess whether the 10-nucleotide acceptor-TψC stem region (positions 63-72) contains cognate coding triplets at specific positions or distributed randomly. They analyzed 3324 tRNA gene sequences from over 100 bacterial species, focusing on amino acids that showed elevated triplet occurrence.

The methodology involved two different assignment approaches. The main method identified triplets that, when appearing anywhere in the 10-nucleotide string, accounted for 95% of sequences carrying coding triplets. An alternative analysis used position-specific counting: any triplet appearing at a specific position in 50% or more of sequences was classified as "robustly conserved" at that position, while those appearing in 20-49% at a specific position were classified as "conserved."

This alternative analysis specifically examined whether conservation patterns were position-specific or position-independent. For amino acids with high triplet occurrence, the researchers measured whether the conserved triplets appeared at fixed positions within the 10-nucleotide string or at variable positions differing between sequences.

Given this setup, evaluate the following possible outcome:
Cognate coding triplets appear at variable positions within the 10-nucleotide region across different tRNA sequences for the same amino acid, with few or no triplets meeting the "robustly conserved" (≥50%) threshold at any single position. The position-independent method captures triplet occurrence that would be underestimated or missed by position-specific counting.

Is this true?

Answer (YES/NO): NO